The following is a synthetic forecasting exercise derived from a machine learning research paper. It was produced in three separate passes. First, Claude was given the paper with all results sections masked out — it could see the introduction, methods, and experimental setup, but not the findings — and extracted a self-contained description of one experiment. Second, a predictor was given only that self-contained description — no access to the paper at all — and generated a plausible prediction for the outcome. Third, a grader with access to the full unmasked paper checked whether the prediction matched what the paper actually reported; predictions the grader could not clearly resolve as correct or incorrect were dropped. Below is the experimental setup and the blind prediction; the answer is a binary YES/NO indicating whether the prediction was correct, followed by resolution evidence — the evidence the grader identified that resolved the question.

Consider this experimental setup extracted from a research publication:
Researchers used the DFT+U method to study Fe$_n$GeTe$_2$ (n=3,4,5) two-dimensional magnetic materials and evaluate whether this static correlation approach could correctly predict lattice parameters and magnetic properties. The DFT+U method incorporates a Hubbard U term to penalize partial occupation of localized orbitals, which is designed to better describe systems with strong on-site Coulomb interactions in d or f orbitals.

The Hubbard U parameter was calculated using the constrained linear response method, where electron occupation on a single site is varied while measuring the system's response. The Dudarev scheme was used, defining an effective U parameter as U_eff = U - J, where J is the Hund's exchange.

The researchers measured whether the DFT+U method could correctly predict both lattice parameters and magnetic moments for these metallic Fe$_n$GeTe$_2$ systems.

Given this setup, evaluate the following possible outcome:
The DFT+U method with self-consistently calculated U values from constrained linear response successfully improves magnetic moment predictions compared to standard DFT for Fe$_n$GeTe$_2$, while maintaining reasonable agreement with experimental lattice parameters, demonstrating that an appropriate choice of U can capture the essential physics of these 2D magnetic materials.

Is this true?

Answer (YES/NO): NO